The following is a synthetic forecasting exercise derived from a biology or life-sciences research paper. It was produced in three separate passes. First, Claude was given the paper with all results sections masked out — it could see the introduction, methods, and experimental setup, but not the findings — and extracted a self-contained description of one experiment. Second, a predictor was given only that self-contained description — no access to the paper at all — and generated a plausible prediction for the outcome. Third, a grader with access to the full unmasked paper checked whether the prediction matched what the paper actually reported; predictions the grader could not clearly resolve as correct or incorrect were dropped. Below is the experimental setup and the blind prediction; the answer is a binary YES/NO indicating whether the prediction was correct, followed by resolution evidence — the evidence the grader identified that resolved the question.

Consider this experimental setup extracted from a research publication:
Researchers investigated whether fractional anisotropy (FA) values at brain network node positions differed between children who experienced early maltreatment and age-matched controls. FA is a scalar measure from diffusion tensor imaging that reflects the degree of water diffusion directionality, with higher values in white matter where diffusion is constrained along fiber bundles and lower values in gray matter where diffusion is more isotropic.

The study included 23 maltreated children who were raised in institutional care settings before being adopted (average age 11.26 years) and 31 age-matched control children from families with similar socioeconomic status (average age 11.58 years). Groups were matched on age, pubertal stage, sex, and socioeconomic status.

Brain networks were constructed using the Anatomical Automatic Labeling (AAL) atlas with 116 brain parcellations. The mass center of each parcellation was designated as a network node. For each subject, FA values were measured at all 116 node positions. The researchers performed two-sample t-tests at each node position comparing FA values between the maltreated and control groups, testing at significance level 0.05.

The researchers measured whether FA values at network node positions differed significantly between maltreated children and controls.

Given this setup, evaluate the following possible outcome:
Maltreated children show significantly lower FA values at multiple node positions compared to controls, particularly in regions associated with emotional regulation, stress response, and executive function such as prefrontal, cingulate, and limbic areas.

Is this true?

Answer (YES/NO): NO